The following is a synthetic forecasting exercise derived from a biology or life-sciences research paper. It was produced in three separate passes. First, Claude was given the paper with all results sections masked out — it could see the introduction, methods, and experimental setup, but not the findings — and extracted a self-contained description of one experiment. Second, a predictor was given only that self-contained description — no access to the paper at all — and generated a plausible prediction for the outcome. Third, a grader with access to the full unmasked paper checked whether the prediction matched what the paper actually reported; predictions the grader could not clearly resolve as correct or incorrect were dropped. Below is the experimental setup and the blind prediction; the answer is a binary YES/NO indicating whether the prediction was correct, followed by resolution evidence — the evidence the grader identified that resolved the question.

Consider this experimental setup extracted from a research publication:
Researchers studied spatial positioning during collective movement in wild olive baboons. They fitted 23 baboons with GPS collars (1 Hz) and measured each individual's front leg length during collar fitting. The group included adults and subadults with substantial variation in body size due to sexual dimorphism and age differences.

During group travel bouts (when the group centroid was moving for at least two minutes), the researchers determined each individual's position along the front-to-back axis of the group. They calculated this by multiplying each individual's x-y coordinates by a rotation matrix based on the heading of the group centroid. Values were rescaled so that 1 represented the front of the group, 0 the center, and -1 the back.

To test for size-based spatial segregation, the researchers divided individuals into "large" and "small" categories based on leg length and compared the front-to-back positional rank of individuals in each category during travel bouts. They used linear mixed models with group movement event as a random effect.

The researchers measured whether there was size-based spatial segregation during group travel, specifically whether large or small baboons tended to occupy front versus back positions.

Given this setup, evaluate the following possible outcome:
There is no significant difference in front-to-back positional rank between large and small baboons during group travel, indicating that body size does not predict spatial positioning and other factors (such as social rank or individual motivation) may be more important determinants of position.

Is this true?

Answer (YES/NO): YES